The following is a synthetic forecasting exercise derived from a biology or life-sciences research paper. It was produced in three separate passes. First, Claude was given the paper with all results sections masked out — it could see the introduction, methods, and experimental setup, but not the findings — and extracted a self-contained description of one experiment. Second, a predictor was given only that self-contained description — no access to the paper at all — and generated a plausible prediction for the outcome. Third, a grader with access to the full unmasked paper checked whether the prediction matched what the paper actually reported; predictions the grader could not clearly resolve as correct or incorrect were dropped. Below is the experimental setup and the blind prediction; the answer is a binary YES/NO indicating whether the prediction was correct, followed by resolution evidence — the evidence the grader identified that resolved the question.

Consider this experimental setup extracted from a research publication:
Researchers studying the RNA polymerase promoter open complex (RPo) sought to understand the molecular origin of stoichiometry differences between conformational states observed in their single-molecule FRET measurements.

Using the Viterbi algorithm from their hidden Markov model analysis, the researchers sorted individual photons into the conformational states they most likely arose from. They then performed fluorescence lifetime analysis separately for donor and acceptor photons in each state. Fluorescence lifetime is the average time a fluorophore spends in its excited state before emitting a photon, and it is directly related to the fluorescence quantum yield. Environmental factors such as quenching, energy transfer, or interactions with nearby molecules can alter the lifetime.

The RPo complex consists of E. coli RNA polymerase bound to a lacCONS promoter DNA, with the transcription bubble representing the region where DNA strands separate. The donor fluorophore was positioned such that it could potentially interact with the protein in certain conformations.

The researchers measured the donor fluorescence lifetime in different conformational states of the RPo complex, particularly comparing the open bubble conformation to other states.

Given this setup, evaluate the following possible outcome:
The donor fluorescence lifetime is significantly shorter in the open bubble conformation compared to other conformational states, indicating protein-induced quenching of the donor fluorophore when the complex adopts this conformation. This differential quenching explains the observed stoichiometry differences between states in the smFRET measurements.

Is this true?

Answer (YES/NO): NO